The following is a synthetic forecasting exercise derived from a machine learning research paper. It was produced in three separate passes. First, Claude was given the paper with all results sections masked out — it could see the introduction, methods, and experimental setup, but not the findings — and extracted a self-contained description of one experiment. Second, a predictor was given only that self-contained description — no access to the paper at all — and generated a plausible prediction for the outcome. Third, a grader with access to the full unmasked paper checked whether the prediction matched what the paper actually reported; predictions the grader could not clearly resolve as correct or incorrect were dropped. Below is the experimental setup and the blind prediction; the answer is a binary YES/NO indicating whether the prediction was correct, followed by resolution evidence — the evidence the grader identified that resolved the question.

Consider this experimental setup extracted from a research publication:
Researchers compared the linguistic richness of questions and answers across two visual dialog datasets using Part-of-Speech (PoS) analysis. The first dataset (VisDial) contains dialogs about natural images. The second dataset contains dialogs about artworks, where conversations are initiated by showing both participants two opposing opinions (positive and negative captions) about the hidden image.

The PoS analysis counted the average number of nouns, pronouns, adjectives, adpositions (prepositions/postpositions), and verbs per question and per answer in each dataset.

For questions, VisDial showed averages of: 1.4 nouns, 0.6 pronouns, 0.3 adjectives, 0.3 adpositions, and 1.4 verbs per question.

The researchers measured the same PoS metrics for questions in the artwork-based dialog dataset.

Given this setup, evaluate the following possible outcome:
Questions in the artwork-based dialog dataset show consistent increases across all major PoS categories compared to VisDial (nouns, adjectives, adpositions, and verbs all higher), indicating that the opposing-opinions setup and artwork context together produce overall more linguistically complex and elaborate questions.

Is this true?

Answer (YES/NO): YES